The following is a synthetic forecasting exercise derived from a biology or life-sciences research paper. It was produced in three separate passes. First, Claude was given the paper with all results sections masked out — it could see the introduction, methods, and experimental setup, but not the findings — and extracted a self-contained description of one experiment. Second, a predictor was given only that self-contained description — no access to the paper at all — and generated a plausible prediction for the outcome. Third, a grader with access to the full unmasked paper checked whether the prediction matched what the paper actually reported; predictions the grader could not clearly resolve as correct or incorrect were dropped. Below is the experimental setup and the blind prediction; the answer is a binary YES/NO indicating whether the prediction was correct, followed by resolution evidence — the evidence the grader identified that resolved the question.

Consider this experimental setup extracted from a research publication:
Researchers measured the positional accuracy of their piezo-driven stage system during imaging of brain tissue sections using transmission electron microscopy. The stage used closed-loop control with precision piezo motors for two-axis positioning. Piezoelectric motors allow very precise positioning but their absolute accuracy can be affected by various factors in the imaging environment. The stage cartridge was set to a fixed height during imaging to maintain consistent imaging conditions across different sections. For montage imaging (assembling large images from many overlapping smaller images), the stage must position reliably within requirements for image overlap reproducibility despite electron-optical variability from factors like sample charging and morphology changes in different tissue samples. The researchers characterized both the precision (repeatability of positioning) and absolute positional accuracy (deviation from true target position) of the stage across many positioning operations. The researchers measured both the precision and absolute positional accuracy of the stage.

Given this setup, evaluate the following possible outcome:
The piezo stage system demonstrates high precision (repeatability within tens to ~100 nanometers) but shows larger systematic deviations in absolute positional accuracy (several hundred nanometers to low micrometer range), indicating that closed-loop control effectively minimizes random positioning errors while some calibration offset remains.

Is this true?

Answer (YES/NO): NO